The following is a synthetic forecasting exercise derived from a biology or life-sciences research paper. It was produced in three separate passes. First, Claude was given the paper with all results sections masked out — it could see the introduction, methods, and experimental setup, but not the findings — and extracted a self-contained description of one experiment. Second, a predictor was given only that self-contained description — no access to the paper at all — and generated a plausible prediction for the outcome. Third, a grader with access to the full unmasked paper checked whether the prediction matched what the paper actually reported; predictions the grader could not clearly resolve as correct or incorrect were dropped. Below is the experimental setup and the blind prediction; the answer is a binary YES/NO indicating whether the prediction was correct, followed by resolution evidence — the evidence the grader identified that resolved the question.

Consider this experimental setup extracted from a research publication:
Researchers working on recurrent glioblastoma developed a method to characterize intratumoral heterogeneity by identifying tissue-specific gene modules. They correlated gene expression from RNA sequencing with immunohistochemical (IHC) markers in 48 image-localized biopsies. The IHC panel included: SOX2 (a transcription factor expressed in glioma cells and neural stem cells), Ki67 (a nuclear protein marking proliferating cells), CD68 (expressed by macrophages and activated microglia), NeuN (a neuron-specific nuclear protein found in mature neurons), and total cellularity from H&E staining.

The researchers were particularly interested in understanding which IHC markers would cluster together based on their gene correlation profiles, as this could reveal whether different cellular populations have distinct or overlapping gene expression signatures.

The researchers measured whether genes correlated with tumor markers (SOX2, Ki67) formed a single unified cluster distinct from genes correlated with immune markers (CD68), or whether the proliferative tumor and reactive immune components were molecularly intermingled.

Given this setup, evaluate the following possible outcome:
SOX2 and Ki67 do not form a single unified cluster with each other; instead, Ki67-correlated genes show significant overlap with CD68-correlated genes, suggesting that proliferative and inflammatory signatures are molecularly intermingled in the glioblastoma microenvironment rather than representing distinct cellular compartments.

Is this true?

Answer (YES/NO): NO